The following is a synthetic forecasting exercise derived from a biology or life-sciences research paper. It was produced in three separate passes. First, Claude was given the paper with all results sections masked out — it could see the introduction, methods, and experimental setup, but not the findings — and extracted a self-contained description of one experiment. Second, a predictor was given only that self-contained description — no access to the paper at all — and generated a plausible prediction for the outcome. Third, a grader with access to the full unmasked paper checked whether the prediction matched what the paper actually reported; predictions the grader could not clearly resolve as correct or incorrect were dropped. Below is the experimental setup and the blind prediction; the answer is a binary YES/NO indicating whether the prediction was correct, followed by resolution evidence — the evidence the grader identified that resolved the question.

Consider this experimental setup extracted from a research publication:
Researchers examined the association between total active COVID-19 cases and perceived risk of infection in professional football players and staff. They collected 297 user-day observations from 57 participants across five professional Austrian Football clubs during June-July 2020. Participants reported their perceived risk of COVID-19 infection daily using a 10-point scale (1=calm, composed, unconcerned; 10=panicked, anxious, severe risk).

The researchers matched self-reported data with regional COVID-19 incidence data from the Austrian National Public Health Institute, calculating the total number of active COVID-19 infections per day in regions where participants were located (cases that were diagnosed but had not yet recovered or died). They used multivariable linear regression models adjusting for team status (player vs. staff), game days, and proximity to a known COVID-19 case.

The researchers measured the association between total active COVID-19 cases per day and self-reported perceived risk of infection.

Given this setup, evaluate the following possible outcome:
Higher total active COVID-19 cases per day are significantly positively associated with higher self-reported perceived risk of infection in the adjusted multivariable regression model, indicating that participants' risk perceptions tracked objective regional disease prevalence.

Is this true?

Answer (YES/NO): YES